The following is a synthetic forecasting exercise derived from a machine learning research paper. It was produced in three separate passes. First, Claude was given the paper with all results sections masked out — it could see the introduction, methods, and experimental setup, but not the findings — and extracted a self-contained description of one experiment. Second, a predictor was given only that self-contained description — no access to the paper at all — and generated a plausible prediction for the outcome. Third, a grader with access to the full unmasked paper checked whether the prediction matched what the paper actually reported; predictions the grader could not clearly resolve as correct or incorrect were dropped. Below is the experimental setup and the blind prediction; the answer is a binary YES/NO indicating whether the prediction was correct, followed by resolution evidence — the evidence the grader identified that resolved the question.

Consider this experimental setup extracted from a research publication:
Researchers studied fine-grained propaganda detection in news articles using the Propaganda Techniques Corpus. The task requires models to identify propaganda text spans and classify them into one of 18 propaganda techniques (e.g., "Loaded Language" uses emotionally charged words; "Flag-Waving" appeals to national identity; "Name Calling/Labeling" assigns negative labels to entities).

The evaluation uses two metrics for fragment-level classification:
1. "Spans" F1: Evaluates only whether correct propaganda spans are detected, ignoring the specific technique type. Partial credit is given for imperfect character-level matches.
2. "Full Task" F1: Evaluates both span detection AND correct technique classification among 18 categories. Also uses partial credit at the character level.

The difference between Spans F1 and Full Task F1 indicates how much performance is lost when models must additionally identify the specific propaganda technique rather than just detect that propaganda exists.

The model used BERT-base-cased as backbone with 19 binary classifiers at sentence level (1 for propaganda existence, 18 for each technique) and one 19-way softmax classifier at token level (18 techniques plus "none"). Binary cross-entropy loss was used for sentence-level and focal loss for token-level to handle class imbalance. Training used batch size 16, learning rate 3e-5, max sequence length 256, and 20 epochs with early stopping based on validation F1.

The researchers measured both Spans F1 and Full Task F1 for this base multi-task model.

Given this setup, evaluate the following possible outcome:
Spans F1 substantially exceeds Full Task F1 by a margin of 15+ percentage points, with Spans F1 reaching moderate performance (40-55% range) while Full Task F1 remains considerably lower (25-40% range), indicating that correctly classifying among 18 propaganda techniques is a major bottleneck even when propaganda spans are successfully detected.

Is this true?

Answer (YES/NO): YES